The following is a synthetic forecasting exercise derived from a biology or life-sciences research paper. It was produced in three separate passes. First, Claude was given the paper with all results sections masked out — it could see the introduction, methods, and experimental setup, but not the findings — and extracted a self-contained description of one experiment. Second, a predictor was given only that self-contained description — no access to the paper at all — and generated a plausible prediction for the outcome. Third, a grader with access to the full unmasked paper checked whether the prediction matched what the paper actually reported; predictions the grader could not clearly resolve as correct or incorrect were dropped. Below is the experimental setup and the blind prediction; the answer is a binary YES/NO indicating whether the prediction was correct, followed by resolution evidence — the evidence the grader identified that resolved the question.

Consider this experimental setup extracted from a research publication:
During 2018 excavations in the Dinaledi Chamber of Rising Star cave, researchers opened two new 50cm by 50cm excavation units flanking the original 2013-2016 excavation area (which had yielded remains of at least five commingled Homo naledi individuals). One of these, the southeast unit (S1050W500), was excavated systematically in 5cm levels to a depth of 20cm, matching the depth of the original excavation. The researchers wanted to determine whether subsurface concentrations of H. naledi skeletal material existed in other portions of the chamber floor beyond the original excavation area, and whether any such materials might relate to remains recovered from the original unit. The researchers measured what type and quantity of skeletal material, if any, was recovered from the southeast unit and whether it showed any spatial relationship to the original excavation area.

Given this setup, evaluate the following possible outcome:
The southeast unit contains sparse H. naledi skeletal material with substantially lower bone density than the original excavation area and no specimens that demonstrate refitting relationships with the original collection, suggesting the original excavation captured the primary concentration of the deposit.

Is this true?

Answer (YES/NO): NO